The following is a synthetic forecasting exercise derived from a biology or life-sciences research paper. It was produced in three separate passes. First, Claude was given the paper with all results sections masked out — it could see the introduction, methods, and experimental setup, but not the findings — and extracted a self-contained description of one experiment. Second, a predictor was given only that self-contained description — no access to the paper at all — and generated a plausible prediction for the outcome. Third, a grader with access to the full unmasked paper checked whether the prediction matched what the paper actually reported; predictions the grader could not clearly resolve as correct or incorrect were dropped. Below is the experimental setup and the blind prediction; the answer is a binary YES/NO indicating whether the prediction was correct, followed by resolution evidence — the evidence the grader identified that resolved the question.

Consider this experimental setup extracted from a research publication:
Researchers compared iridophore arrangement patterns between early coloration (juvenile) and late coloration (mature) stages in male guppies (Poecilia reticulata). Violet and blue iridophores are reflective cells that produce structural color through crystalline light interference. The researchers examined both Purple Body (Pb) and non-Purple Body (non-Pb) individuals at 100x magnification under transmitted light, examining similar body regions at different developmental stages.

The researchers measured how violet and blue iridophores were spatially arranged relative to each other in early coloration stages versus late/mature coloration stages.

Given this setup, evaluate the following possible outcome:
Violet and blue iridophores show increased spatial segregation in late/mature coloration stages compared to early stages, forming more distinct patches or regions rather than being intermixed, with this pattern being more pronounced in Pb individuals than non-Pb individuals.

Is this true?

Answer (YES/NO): NO